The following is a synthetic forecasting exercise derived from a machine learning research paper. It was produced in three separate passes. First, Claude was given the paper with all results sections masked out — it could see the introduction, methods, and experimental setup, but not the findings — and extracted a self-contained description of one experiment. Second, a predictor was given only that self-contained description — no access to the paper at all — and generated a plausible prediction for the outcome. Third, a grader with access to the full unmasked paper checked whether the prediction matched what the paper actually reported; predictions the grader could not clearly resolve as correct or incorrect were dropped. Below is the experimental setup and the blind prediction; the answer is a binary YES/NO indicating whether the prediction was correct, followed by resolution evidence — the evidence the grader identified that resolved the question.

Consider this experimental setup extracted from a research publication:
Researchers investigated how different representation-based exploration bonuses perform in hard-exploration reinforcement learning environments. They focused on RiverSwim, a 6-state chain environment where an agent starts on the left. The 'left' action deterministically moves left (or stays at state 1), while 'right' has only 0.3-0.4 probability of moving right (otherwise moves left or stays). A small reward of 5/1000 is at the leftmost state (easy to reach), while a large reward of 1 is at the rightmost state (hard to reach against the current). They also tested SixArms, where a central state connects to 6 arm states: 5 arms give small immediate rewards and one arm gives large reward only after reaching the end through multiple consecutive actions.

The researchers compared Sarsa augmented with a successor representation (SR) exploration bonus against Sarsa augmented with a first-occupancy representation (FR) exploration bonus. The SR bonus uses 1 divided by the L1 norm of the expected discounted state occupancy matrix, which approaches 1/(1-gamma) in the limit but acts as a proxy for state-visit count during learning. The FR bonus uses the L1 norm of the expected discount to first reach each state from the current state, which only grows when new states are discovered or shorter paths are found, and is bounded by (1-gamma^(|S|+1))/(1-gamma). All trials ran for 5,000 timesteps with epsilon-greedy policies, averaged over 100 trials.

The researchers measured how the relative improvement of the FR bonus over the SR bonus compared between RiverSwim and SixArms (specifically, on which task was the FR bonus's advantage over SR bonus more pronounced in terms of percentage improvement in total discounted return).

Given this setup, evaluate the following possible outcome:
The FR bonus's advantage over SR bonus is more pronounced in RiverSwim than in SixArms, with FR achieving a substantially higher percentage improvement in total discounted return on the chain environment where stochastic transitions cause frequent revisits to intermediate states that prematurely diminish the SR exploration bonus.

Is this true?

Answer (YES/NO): YES